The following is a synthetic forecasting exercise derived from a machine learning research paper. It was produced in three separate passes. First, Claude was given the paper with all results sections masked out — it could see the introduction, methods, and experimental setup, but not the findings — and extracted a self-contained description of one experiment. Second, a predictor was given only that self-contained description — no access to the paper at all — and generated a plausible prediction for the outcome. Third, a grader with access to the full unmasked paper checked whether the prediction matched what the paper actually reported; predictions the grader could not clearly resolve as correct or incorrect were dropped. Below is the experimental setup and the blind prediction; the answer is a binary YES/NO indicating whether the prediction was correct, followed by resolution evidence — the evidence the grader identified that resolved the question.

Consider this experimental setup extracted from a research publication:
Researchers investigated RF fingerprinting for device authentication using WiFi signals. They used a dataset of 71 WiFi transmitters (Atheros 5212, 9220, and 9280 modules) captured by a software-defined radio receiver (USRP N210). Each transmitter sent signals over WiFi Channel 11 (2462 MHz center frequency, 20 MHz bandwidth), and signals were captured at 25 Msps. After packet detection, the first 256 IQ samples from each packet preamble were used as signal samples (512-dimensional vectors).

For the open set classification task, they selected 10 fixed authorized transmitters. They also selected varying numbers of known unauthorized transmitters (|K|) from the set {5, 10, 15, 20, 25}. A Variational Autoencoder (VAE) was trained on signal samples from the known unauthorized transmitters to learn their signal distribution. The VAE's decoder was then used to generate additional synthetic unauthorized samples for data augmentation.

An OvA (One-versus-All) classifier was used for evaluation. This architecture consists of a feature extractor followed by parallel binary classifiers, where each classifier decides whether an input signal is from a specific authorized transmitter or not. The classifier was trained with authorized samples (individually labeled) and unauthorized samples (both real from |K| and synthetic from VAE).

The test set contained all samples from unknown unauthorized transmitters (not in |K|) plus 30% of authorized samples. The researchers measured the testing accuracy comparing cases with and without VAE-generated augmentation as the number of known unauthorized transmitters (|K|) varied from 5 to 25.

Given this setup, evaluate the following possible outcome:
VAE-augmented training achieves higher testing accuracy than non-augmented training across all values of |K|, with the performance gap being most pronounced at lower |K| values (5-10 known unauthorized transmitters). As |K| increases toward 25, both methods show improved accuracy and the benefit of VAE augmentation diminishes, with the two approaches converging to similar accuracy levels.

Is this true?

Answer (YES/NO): NO